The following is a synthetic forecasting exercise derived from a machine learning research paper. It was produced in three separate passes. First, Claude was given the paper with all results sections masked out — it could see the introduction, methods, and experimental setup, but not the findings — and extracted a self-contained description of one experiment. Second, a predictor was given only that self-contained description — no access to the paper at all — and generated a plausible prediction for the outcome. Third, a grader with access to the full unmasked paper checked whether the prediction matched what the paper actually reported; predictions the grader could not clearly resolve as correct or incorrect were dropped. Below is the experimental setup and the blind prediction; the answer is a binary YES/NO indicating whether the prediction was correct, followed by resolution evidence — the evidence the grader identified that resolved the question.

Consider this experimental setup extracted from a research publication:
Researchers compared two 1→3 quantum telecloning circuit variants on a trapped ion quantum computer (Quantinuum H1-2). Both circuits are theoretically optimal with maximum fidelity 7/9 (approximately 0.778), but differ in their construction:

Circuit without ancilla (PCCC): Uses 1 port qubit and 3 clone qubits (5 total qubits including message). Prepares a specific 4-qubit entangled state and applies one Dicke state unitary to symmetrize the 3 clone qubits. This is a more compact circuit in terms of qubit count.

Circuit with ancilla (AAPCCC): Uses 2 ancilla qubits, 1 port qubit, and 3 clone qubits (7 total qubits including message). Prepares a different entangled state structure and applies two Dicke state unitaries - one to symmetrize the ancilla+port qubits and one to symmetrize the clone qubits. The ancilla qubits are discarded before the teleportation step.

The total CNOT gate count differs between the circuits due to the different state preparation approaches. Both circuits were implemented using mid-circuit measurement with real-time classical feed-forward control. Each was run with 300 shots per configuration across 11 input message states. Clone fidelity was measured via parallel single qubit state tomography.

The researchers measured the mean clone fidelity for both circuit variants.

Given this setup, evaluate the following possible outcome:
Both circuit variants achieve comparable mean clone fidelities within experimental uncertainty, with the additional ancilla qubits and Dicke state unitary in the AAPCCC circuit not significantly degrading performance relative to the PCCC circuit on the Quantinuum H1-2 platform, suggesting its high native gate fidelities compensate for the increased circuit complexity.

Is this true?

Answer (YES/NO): YES